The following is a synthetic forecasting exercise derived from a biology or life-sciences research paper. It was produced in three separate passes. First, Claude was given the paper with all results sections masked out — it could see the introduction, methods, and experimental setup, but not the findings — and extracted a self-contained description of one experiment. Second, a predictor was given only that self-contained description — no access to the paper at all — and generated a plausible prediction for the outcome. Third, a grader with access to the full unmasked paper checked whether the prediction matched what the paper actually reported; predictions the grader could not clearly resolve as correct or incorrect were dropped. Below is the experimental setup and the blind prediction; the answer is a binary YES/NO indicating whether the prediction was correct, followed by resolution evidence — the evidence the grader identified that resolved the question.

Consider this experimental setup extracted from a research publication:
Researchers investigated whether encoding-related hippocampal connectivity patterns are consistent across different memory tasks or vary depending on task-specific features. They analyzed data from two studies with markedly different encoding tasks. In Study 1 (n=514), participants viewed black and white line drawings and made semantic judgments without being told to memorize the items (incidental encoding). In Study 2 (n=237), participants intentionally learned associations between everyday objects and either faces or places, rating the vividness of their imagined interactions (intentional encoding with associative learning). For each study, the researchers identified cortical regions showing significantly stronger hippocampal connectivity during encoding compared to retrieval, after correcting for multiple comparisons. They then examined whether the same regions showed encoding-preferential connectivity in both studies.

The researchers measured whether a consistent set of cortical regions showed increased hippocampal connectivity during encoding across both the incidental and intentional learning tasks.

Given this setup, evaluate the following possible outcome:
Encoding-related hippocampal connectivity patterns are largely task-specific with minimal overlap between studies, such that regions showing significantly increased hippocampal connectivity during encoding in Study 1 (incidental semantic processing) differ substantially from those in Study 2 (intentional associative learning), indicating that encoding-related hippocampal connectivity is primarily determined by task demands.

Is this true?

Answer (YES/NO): YES